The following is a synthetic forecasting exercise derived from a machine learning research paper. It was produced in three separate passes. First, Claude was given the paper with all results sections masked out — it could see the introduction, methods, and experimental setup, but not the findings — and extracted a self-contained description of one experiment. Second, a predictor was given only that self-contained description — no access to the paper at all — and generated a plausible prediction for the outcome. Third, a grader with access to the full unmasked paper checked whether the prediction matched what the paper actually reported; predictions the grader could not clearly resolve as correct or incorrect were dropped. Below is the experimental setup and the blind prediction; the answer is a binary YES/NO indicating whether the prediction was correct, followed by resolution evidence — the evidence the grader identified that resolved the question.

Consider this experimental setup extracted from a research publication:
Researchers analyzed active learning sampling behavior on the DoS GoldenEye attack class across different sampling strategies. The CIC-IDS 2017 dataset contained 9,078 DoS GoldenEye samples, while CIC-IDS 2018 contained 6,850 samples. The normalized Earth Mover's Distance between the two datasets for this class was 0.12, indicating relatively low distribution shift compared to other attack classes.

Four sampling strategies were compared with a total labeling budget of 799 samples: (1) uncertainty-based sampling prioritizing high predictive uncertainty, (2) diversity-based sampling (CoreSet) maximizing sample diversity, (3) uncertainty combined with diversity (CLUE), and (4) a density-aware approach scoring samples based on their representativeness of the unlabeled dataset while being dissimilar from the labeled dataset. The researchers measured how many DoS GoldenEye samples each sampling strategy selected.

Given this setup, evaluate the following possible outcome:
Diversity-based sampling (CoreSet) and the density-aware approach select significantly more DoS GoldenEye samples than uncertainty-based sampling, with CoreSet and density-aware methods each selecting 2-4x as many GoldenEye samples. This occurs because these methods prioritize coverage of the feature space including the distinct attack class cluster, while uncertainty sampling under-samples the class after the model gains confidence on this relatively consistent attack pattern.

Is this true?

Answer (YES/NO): NO